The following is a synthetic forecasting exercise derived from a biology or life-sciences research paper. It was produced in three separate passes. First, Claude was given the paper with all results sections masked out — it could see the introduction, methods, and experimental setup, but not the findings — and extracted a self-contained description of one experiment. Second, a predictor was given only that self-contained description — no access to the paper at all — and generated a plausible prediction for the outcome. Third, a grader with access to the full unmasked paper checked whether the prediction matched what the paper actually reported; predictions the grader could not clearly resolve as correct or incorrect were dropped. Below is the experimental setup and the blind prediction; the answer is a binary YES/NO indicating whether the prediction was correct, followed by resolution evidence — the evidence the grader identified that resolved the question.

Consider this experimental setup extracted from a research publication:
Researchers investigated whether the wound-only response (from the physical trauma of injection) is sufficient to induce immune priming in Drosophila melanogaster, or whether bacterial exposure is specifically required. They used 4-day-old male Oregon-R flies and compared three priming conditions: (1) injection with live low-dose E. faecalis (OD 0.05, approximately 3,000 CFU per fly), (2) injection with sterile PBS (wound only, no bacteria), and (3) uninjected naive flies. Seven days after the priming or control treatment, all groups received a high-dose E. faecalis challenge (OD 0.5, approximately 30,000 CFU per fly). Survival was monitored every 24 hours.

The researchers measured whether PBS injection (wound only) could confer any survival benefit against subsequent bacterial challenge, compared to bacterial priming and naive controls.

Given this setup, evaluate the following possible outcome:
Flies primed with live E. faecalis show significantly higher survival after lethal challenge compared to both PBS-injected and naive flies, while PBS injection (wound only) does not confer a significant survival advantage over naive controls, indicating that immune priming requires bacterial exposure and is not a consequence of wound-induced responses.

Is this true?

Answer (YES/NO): YES